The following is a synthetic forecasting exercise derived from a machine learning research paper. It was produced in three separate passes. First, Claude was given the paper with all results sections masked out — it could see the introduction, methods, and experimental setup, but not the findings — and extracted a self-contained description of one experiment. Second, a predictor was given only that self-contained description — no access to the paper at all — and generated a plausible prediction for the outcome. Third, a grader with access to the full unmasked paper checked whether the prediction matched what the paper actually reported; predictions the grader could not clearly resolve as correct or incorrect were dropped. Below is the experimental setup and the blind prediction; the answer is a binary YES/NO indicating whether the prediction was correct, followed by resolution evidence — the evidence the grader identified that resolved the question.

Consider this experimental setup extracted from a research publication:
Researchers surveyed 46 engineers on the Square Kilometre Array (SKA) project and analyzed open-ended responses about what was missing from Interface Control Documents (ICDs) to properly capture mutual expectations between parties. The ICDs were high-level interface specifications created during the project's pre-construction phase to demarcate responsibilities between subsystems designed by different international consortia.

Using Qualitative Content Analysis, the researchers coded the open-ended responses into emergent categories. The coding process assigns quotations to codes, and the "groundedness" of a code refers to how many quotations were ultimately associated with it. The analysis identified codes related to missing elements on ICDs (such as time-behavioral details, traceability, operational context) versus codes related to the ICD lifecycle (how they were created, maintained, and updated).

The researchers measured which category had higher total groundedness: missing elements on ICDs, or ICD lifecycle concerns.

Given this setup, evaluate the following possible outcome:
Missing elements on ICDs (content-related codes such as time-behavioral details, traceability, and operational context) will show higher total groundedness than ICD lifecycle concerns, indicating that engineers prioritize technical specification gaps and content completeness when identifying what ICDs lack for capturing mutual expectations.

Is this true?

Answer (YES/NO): YES